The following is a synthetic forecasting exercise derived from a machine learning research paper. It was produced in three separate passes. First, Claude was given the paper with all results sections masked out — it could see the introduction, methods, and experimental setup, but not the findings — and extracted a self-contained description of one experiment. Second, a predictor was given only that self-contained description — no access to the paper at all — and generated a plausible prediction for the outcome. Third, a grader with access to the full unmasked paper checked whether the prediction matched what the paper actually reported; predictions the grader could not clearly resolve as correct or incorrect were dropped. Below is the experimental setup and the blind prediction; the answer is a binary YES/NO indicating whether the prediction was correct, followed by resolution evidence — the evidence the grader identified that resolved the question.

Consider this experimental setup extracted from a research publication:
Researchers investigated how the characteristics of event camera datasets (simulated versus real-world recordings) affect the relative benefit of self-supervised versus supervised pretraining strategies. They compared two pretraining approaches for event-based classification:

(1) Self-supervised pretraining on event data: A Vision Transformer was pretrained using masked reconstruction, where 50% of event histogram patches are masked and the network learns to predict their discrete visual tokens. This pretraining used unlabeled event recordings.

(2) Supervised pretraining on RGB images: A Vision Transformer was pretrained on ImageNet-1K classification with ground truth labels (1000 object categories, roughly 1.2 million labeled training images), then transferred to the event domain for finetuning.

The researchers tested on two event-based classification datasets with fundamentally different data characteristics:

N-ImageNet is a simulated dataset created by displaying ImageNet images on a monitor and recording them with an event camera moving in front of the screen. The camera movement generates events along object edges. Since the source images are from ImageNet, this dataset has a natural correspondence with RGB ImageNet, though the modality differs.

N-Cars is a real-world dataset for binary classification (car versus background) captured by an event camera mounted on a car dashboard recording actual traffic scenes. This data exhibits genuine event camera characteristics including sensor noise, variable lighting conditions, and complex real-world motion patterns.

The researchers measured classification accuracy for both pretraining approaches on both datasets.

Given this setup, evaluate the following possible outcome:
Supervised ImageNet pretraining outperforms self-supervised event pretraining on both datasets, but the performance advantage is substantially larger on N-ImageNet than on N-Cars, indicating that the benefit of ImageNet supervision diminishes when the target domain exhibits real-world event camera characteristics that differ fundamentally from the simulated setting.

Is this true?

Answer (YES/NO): NO